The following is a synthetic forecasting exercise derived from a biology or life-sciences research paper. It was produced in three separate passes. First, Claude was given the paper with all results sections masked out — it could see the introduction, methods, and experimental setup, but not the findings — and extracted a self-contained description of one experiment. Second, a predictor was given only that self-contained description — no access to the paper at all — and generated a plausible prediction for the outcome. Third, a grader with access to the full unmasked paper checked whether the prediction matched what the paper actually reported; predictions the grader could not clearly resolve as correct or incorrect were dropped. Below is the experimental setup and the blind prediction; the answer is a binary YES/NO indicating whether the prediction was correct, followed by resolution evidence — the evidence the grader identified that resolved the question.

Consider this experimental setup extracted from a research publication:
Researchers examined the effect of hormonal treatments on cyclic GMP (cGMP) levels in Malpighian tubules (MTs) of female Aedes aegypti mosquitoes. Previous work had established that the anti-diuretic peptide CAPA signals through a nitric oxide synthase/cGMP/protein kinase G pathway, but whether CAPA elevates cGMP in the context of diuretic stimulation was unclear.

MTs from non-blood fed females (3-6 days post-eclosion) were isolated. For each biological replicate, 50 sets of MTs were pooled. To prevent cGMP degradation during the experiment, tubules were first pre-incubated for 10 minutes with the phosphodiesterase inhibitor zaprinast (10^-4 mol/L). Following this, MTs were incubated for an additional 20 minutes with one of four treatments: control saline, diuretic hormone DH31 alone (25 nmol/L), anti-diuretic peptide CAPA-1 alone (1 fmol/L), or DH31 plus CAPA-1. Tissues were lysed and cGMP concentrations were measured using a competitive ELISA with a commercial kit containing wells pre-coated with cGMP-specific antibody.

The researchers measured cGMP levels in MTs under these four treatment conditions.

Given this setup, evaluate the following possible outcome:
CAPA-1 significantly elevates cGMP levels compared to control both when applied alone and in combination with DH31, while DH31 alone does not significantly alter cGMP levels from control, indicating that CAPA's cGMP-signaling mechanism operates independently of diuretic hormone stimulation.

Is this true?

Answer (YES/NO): NO